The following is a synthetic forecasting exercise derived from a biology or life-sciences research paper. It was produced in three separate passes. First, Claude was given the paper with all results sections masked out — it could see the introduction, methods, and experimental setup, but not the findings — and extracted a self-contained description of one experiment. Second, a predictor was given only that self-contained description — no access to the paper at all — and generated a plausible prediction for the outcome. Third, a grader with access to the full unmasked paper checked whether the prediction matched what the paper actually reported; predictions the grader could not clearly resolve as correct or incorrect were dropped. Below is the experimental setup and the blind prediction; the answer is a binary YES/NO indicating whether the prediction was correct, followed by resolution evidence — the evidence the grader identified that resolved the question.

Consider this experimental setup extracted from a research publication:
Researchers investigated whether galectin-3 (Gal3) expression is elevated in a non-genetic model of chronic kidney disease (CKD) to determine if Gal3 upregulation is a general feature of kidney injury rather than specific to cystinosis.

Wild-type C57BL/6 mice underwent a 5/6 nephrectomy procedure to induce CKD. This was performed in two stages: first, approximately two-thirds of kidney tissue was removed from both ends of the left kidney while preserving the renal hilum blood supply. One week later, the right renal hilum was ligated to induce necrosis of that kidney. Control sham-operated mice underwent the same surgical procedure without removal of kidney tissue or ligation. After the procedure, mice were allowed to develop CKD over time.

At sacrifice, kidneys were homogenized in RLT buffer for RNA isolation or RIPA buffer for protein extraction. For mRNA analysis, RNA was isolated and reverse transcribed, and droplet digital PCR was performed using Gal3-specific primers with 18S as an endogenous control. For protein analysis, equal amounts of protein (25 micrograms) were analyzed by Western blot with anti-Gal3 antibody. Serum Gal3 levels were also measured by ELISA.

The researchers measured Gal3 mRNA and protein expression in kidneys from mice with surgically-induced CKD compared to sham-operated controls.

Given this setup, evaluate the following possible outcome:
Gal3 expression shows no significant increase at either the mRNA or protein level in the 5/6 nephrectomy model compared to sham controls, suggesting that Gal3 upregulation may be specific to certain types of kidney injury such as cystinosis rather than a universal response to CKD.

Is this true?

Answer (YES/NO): NO